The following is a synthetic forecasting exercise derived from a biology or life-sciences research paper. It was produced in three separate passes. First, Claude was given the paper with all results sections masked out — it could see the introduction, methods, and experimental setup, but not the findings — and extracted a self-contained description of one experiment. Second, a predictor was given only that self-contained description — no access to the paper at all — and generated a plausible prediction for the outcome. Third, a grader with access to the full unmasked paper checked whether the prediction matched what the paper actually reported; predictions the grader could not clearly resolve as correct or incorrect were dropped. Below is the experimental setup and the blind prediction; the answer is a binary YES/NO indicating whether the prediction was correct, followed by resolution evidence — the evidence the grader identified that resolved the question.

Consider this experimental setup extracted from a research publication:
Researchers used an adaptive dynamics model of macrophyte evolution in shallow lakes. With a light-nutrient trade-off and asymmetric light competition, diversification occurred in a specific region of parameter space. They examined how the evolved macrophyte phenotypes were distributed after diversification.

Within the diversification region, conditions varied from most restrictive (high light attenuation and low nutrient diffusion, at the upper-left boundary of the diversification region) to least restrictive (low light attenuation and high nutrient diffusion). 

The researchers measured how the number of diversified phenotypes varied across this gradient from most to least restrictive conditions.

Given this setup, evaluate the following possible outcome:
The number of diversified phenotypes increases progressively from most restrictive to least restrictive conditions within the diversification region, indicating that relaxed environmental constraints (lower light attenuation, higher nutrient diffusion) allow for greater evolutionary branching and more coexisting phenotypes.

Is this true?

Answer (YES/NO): YES